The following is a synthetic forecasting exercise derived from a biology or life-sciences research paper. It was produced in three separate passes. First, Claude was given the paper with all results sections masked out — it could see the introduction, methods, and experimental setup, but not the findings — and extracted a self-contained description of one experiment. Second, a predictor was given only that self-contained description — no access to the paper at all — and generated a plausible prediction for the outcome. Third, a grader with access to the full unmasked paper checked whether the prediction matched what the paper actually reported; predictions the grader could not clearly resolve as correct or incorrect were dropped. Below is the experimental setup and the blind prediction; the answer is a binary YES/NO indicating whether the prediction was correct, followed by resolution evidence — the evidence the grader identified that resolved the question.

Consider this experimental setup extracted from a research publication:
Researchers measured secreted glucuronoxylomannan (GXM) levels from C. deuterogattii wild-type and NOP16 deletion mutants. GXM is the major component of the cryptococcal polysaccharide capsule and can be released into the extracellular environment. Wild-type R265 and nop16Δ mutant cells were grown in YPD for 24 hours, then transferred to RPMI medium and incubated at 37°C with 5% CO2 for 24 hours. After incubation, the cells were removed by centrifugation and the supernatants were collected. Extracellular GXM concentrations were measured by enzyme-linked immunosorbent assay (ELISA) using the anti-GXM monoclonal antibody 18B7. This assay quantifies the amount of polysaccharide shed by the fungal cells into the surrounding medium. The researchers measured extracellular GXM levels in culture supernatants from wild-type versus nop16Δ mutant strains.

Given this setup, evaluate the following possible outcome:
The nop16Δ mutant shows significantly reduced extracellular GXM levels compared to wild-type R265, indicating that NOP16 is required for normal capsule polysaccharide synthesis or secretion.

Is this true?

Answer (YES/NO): NO